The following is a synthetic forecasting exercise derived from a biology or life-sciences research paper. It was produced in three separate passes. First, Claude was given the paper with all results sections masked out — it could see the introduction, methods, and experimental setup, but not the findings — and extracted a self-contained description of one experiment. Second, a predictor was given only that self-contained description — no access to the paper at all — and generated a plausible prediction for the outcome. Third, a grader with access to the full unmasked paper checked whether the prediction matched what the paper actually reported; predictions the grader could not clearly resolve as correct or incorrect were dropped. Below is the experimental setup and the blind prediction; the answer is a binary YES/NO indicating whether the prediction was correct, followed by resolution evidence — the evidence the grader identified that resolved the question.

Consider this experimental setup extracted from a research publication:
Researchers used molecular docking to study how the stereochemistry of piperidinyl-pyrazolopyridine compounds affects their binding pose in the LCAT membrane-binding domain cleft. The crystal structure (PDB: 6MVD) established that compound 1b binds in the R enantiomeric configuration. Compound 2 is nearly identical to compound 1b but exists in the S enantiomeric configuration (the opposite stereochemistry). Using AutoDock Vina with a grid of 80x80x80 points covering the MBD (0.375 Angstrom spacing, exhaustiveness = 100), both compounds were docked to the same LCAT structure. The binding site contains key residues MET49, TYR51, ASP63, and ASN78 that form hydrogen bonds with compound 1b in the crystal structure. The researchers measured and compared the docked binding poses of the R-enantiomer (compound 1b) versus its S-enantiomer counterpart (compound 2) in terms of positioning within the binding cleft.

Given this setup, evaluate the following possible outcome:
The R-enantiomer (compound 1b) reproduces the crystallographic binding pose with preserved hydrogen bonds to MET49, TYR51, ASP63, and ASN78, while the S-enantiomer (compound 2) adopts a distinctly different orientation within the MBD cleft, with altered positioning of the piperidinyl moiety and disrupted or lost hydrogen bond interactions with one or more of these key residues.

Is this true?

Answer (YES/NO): NO